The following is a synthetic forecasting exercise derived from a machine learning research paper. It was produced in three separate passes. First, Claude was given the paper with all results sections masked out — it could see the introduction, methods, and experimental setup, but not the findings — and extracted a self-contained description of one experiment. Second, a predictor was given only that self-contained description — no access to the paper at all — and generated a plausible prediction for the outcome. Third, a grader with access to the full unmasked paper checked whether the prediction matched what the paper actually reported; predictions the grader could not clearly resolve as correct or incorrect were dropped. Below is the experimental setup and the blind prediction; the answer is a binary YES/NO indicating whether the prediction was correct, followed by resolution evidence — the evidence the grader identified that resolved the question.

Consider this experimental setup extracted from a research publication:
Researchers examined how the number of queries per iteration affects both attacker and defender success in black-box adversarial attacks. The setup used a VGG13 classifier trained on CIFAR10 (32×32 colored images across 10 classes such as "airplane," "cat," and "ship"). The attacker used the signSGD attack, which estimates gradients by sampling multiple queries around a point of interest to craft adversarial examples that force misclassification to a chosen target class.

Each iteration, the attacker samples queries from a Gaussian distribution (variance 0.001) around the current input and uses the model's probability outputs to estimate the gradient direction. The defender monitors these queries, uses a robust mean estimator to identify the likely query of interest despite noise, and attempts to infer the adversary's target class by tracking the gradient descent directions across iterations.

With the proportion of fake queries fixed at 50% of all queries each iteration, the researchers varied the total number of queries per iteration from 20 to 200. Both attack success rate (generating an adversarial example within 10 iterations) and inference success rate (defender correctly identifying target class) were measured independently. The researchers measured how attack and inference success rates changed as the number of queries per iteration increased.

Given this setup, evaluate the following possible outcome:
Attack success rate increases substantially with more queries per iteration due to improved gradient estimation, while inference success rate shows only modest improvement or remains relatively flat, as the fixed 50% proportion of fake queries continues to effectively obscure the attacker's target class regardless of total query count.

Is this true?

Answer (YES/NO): NO